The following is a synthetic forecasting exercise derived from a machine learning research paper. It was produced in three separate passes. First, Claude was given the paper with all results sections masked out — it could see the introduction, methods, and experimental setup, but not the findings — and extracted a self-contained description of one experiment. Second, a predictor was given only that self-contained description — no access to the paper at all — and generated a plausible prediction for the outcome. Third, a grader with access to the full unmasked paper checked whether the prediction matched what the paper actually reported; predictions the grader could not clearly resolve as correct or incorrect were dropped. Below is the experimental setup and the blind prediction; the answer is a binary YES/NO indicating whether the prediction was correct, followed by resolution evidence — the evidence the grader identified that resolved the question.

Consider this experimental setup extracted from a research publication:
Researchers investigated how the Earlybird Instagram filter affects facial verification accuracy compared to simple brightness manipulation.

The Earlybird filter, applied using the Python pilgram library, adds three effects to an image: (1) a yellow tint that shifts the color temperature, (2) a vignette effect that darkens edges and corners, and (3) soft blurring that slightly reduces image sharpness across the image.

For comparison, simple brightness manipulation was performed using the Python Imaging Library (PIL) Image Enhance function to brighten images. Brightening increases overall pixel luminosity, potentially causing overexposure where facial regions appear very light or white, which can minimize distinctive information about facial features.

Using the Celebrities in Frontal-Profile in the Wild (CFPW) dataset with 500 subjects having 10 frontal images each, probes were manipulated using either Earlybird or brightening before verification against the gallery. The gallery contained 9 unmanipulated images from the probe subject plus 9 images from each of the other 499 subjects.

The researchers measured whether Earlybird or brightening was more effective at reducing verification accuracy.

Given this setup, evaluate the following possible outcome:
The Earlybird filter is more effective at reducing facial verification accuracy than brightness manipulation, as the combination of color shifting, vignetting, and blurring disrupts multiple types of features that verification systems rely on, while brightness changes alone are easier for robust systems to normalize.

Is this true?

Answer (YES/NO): NO